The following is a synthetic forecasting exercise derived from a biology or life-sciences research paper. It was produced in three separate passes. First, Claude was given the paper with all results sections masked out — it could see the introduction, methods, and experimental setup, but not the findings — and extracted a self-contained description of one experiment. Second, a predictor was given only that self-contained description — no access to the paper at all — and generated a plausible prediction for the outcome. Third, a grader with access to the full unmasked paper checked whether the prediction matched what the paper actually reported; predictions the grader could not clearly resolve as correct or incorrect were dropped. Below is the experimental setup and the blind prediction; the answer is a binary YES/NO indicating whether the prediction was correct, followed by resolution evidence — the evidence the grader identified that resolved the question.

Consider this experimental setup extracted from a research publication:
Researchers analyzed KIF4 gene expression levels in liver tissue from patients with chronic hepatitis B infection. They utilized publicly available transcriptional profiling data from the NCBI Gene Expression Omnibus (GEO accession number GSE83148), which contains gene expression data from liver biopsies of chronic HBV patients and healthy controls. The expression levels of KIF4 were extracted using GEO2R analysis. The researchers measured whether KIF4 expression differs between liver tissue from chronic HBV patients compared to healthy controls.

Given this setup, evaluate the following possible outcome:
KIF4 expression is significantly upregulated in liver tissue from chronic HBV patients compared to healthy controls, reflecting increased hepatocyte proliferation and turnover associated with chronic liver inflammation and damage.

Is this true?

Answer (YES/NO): YES